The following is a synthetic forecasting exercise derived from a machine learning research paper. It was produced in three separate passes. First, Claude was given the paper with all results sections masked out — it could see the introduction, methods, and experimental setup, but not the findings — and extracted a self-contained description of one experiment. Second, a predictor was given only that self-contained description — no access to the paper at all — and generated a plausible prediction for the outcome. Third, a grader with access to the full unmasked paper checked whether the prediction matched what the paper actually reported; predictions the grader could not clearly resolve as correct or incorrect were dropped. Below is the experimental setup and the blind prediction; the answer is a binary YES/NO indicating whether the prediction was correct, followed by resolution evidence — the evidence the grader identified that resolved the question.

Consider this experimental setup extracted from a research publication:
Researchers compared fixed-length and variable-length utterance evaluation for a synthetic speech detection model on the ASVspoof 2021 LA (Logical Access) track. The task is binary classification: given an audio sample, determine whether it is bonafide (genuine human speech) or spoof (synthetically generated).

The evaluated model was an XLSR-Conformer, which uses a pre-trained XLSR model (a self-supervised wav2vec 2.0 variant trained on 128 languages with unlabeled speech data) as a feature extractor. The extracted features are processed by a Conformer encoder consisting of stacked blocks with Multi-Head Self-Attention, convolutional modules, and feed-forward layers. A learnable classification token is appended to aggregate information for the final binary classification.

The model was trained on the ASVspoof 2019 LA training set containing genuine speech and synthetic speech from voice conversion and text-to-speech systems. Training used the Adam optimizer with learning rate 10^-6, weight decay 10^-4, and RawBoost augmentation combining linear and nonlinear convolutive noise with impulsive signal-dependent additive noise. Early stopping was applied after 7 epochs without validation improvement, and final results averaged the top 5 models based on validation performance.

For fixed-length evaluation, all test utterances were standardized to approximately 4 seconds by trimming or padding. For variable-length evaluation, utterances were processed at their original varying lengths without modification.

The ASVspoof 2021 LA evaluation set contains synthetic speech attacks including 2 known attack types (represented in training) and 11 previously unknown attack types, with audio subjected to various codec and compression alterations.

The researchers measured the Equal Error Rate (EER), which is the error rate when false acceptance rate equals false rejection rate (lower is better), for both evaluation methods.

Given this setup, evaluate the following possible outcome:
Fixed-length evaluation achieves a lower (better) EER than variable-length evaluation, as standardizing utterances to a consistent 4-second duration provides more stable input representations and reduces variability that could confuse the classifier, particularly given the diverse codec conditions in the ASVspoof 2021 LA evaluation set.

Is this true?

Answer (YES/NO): NO